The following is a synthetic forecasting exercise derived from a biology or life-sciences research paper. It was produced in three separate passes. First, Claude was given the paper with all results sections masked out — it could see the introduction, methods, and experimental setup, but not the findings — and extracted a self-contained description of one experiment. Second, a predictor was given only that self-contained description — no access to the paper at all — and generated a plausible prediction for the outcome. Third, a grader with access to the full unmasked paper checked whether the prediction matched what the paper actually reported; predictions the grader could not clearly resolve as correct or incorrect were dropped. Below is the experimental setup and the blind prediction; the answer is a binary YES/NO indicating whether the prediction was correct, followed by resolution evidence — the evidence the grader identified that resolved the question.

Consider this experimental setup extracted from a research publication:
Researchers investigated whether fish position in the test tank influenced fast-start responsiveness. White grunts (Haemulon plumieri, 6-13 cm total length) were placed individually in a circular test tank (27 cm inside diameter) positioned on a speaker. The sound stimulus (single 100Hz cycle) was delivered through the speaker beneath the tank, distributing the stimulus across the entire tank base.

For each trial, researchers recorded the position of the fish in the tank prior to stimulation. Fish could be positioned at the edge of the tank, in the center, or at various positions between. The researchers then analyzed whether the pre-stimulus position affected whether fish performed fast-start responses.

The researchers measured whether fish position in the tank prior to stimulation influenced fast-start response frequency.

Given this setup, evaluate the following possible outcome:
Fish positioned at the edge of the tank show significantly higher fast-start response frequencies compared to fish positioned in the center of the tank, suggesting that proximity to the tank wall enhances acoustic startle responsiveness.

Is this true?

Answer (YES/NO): NO